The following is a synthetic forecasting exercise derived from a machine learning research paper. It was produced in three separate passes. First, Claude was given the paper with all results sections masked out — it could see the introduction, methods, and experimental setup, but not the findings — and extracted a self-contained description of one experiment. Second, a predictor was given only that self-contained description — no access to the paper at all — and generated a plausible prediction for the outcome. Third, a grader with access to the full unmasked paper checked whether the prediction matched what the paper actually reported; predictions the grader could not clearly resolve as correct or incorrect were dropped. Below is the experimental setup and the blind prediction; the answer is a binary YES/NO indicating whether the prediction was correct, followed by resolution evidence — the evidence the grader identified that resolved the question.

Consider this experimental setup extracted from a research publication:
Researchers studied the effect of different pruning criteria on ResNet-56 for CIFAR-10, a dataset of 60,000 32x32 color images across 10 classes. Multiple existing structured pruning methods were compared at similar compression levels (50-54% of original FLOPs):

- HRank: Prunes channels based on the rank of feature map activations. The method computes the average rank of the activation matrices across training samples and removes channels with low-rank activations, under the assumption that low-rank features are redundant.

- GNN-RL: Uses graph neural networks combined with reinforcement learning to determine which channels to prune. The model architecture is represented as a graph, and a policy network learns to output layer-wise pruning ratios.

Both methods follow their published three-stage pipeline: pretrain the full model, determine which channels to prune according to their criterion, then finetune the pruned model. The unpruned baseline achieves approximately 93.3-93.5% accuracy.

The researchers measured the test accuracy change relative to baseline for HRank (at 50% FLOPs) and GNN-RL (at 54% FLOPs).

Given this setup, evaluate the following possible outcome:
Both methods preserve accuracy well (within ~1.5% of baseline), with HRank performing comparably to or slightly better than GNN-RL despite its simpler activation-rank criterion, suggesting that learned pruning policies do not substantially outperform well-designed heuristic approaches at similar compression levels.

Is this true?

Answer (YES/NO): NO